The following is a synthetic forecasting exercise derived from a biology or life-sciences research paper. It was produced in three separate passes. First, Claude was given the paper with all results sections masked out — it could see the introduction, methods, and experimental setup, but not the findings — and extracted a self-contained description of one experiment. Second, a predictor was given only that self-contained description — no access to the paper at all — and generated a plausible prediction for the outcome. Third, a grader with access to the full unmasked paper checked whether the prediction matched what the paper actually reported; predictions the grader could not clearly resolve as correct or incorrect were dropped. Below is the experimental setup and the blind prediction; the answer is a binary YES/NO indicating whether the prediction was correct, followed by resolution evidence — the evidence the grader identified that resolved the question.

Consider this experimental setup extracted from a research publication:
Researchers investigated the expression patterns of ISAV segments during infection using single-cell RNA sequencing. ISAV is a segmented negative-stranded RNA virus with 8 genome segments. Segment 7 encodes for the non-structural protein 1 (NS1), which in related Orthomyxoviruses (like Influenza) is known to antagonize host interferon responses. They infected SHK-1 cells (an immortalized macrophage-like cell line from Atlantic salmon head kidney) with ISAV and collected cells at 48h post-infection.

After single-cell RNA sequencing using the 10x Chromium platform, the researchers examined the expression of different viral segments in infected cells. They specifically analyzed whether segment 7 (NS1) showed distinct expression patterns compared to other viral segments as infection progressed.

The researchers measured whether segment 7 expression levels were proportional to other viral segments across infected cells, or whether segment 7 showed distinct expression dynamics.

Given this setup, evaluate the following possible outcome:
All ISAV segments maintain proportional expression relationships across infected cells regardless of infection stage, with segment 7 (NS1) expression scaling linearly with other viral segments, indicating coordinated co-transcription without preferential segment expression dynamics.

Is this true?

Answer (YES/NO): NO